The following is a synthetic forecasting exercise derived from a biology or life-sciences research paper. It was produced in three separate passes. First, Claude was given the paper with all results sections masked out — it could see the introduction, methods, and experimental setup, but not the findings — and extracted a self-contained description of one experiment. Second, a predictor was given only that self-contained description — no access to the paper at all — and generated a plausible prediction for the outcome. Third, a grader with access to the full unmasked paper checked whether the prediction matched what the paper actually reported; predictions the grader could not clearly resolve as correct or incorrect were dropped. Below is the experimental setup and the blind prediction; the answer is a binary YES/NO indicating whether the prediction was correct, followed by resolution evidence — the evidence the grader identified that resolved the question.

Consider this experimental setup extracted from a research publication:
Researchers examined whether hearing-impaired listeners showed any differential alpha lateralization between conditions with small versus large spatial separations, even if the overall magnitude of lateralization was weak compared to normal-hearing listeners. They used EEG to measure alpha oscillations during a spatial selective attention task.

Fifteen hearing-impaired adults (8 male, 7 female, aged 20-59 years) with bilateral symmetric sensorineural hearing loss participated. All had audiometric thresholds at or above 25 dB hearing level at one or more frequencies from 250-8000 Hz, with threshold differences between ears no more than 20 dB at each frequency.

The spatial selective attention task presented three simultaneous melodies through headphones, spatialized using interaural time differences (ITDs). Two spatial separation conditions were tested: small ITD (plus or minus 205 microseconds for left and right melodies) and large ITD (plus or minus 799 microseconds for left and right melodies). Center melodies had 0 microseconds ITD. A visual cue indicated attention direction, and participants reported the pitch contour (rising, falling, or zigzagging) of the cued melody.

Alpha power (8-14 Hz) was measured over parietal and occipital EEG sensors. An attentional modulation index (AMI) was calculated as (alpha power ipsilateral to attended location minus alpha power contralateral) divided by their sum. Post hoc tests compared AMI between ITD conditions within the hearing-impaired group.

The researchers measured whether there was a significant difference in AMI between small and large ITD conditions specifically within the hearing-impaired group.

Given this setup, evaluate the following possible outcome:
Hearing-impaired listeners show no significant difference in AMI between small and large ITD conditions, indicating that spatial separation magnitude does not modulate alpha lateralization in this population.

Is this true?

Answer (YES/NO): YES